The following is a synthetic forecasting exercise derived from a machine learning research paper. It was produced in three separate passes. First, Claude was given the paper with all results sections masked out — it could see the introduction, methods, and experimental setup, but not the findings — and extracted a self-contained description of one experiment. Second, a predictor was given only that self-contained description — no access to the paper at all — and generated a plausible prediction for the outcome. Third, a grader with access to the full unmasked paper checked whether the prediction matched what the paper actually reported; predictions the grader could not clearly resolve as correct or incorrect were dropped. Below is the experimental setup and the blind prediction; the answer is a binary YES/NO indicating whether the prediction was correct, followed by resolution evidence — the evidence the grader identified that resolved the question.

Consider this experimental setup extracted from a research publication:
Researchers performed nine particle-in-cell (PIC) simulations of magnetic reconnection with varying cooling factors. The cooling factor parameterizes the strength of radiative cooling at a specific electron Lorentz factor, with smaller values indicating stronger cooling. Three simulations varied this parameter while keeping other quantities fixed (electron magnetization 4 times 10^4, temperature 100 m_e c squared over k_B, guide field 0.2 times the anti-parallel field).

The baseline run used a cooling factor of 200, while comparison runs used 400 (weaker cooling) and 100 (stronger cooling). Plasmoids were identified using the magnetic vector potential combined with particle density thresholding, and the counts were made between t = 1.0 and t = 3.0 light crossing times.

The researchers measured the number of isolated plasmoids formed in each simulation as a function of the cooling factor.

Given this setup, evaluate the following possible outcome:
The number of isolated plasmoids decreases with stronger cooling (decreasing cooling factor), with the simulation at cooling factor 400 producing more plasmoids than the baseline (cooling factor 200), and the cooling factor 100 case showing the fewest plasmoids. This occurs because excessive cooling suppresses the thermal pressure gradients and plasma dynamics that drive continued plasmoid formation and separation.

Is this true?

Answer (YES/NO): NO